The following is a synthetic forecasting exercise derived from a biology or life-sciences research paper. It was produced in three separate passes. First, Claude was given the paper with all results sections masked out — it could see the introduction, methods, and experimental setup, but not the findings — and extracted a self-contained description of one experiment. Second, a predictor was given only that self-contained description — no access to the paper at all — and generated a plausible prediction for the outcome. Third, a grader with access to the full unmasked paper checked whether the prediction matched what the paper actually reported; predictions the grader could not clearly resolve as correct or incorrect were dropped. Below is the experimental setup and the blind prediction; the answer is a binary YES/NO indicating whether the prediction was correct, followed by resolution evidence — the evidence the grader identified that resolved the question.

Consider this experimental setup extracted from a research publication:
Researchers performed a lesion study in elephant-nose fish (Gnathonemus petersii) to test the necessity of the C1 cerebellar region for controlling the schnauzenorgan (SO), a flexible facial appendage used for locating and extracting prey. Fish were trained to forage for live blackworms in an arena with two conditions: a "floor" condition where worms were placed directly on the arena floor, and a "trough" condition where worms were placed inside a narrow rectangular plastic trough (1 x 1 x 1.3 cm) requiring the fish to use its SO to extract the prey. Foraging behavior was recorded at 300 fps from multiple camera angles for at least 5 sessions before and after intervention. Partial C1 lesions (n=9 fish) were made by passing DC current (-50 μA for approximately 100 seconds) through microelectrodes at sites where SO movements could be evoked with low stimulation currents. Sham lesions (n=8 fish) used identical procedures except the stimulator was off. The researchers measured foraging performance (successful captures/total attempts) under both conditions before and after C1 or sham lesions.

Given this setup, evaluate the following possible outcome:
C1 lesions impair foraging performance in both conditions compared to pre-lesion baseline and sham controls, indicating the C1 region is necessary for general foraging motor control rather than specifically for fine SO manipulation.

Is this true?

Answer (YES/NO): NO